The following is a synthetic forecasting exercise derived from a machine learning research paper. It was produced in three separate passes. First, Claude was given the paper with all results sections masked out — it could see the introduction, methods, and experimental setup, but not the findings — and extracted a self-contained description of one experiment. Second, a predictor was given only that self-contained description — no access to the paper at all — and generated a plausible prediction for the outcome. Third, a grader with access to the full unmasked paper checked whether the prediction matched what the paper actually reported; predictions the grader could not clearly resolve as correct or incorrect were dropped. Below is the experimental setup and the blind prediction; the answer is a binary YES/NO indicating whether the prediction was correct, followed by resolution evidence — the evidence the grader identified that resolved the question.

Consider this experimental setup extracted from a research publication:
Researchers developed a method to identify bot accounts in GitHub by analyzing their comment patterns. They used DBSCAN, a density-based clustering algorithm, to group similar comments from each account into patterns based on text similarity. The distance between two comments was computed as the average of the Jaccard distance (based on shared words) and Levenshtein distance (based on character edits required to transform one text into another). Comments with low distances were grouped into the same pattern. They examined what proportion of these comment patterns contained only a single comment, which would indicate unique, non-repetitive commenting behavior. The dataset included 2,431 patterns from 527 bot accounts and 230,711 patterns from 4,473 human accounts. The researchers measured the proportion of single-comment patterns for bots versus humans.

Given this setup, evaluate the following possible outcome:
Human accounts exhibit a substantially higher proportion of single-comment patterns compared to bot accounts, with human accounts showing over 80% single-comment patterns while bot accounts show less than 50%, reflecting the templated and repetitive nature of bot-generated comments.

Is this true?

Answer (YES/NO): NO